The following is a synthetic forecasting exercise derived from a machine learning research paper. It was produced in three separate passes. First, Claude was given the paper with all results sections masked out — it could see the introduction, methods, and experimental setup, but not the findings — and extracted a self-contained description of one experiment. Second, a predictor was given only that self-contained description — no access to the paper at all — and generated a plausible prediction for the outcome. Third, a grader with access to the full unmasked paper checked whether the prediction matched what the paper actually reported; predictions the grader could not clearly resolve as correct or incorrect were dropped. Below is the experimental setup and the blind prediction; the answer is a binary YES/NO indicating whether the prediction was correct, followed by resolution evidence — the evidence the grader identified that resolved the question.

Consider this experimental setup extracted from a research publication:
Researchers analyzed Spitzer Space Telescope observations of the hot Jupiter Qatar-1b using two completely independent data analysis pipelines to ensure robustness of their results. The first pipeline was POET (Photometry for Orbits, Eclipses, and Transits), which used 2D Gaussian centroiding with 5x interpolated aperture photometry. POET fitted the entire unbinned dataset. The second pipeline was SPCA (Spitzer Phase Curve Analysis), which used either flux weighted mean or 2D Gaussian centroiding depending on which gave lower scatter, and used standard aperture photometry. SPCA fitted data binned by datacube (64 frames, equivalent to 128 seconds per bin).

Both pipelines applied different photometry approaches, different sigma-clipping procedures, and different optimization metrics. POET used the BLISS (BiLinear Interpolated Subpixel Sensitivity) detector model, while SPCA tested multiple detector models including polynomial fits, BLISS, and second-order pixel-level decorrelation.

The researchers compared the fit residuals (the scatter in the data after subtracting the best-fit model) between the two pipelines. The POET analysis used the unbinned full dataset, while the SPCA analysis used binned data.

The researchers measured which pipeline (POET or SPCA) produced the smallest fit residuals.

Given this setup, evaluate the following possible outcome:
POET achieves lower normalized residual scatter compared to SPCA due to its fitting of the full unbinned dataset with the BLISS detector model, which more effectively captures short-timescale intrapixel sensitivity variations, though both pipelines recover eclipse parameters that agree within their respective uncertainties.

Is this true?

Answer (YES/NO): NO